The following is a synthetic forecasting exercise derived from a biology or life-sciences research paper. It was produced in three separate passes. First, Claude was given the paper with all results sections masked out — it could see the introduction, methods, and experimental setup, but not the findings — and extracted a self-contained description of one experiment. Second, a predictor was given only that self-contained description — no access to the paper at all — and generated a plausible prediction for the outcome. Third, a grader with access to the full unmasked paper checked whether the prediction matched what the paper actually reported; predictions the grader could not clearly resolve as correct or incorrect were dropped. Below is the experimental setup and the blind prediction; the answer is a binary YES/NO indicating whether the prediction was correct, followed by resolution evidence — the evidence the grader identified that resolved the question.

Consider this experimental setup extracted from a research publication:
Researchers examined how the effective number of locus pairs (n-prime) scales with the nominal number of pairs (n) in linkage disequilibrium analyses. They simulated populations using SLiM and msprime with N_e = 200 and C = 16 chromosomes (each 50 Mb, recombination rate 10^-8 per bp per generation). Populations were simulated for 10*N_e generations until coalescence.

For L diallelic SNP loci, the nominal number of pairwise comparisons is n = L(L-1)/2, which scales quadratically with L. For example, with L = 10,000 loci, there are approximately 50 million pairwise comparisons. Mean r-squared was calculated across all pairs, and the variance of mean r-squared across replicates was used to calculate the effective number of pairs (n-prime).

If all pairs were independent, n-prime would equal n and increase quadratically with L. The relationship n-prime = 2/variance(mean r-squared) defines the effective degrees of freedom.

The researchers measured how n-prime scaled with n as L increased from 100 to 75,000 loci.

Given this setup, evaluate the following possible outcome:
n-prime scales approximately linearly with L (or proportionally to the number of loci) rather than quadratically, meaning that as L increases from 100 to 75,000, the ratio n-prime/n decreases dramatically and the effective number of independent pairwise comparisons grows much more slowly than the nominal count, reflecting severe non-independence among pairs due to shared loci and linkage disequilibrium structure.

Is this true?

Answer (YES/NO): NO